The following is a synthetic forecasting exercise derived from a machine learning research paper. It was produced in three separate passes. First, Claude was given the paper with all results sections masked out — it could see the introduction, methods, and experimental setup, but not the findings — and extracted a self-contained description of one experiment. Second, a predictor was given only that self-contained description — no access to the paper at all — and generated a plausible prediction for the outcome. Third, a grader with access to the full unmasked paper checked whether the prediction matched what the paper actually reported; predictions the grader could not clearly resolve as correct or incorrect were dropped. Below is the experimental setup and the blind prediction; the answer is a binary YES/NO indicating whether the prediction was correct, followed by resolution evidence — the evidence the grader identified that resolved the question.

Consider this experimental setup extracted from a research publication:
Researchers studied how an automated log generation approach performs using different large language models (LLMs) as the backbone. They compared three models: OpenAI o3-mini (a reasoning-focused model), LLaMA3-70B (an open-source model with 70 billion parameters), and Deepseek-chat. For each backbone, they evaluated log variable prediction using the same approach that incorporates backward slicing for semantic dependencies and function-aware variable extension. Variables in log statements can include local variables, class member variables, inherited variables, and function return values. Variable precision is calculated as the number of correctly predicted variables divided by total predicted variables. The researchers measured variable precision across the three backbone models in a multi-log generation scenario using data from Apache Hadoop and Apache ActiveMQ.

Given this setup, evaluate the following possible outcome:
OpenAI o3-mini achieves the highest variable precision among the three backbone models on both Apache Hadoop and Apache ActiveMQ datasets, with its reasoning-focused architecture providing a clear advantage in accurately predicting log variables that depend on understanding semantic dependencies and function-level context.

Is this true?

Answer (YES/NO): YES